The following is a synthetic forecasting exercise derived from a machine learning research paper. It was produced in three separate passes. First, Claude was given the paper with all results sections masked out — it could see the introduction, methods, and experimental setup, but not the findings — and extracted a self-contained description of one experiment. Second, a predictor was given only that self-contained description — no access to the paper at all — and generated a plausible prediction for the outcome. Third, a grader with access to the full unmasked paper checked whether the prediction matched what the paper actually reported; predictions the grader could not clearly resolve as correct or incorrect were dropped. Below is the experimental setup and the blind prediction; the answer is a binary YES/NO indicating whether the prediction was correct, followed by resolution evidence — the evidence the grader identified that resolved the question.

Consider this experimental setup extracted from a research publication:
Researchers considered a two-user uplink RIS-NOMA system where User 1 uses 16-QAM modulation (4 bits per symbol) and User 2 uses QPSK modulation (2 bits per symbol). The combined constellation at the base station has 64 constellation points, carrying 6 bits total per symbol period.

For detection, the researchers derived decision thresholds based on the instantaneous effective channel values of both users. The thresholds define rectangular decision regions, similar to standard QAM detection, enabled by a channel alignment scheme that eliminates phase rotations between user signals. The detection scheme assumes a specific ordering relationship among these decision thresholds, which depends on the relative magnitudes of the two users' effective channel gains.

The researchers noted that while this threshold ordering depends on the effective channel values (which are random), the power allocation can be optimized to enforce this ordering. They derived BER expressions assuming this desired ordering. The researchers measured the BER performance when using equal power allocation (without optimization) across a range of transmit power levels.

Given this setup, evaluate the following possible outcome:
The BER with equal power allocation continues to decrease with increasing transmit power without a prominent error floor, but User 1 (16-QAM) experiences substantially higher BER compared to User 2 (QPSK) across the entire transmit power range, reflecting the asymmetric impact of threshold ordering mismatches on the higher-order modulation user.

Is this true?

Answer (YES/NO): NO